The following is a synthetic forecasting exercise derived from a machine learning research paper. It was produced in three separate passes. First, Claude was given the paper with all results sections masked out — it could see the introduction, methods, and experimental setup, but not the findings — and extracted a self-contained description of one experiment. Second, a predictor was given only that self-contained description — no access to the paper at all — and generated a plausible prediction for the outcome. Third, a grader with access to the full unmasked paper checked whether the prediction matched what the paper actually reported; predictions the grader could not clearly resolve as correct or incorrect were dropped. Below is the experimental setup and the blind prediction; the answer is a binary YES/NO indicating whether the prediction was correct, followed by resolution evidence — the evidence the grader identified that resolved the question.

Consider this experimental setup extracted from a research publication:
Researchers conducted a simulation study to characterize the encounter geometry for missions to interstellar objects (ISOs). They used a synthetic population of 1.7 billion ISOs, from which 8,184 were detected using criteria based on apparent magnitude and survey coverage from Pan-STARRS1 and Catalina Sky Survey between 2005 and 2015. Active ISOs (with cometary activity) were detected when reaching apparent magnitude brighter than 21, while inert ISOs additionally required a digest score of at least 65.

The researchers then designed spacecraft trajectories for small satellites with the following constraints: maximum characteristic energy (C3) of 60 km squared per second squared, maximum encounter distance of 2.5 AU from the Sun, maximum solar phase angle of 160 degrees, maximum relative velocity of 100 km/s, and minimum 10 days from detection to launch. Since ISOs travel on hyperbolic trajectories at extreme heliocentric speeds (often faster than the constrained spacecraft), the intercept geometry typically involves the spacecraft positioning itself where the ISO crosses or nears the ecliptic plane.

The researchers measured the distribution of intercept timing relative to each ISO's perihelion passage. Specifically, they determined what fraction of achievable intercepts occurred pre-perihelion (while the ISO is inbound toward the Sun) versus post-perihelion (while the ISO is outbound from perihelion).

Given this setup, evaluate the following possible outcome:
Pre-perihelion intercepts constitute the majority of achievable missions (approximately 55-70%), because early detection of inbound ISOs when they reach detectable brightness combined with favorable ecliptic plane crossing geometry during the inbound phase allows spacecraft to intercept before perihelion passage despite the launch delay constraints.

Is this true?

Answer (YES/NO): NO